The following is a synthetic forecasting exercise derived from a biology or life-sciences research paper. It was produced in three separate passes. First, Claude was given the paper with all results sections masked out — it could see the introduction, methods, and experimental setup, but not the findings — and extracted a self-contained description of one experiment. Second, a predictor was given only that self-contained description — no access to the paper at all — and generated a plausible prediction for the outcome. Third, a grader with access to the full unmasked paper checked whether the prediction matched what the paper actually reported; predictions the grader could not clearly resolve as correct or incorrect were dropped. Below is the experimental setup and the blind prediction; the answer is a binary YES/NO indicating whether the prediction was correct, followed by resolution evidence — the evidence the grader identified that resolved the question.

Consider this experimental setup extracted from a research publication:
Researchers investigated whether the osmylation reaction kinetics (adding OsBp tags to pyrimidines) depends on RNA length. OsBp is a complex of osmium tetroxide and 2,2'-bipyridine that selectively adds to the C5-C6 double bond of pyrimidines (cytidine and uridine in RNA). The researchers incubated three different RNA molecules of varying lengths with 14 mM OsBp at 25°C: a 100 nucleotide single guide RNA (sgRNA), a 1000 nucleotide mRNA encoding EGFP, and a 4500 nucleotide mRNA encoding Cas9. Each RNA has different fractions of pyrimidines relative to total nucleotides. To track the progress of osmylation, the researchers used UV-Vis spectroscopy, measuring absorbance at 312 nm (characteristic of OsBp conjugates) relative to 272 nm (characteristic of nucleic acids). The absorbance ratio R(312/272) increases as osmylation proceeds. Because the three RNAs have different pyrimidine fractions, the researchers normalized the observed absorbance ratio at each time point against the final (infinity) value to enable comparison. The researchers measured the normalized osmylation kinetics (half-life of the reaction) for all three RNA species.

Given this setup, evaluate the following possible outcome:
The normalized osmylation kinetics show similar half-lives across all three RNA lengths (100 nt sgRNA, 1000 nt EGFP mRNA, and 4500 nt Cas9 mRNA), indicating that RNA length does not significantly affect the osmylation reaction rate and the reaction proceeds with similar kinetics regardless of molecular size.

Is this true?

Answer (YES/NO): YES